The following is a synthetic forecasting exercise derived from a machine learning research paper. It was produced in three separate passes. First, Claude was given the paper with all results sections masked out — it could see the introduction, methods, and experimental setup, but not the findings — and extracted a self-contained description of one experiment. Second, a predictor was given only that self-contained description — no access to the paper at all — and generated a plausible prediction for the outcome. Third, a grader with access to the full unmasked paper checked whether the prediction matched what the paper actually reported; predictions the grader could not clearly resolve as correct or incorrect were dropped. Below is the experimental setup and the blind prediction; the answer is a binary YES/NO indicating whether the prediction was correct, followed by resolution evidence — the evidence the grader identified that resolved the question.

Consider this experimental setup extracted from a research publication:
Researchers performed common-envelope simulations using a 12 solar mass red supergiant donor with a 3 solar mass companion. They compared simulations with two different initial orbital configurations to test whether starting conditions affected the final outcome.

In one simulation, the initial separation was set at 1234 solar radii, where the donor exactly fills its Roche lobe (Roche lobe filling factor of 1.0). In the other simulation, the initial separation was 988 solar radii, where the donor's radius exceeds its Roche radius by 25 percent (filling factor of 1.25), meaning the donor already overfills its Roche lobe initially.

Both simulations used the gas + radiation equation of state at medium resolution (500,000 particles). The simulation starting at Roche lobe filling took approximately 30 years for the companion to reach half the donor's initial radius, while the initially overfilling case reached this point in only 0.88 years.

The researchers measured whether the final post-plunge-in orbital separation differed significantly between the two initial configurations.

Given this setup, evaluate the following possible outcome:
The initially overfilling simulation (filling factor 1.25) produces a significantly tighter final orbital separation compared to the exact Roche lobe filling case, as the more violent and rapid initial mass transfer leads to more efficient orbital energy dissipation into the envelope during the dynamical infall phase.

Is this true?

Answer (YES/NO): NO